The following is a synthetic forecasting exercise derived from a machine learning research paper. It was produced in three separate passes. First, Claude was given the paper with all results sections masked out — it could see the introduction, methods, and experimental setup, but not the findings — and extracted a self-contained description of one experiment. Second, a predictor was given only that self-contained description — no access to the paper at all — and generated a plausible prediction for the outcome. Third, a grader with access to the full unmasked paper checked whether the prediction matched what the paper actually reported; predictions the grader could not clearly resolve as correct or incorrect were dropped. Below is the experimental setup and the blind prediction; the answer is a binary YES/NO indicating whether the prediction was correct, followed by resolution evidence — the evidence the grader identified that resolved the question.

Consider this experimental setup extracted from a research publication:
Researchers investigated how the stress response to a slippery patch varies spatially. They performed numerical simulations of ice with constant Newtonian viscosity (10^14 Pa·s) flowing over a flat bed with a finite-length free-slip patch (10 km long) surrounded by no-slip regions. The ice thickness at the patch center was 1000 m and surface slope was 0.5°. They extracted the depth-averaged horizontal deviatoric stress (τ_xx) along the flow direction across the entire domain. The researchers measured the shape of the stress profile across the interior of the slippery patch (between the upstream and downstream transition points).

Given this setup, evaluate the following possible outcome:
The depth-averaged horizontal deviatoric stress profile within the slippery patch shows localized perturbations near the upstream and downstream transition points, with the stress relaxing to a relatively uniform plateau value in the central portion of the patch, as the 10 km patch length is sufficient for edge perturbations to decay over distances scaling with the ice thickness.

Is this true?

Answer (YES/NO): NO